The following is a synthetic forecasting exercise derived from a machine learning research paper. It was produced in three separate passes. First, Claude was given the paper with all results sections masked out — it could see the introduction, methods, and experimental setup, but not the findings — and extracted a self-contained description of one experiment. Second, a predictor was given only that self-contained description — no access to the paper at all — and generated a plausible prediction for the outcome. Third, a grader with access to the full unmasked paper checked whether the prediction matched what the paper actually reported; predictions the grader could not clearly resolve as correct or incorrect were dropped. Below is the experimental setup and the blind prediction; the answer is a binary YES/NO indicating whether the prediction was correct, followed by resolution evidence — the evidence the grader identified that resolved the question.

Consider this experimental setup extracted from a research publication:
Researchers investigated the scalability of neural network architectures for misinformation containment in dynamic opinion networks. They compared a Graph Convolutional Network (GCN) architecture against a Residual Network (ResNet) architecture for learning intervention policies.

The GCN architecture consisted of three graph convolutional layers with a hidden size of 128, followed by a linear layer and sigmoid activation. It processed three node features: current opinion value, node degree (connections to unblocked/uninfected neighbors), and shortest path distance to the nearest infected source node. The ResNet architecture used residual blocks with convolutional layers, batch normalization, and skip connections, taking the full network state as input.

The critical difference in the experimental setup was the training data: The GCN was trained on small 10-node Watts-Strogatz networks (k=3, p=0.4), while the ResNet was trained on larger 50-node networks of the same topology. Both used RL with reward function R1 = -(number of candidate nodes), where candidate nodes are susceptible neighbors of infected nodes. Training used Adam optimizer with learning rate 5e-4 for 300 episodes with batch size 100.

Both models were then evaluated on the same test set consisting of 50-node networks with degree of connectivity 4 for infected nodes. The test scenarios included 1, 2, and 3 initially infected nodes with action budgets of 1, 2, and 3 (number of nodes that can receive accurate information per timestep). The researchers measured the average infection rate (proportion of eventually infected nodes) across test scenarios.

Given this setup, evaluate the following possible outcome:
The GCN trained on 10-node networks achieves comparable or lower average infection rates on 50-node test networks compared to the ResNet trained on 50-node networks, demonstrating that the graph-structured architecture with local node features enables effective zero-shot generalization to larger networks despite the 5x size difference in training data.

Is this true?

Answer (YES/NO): YES